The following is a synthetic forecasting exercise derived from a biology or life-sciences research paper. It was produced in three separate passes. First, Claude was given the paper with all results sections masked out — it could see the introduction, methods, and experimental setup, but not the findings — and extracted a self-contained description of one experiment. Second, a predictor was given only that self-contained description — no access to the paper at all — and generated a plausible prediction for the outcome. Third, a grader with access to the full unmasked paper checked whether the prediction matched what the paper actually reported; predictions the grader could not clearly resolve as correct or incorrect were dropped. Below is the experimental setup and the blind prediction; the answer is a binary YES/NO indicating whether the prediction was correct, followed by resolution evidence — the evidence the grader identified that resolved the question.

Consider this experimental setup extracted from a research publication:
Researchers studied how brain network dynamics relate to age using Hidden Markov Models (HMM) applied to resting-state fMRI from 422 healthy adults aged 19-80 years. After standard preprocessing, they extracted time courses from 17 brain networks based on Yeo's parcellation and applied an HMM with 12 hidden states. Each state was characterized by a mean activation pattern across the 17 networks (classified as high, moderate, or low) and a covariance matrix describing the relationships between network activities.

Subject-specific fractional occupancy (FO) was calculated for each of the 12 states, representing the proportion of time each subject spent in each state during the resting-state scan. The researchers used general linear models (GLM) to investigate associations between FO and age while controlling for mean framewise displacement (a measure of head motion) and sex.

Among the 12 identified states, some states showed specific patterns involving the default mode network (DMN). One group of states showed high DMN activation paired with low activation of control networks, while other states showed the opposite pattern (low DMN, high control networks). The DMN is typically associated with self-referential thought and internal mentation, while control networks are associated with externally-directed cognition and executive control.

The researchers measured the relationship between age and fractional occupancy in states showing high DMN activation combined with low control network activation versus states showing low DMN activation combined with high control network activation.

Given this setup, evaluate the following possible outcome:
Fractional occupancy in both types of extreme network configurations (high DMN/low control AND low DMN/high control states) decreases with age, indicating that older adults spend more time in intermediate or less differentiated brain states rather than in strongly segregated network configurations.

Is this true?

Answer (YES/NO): YES